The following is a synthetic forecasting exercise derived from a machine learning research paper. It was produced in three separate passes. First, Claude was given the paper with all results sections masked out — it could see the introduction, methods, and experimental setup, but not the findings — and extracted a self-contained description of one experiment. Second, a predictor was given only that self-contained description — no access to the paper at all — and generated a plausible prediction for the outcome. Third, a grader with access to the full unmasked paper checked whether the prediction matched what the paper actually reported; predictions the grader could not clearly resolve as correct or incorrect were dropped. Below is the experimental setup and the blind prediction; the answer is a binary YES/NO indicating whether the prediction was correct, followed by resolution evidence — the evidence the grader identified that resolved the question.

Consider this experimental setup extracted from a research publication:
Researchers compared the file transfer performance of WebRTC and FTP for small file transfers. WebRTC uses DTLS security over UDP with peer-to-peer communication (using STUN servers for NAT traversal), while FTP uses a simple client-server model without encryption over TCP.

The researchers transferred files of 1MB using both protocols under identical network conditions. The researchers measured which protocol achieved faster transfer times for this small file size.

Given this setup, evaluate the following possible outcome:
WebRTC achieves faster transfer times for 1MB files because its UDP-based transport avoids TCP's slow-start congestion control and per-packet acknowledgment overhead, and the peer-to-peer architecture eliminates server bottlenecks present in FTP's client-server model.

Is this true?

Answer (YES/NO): NO